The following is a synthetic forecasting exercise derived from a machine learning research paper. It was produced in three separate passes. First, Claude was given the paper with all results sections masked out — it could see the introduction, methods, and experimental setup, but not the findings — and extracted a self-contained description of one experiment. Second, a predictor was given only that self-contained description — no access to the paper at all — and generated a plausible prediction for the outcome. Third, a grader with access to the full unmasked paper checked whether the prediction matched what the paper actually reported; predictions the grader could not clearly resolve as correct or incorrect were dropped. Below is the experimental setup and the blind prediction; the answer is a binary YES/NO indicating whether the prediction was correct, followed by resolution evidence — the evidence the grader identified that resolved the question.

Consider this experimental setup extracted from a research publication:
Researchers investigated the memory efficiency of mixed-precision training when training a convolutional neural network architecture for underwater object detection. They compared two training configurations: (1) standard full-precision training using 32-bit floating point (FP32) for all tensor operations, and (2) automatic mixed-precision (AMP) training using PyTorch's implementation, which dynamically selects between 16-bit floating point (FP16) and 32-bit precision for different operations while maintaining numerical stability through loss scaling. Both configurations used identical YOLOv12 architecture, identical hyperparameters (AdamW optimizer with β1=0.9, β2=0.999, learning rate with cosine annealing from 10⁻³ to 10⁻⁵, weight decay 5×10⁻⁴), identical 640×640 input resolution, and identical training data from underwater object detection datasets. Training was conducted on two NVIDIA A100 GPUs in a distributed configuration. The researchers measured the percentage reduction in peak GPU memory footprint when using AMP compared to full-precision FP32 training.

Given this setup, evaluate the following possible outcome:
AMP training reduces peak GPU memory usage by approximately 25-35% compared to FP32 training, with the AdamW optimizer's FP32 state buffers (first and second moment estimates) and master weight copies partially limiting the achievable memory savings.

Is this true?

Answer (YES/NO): YES